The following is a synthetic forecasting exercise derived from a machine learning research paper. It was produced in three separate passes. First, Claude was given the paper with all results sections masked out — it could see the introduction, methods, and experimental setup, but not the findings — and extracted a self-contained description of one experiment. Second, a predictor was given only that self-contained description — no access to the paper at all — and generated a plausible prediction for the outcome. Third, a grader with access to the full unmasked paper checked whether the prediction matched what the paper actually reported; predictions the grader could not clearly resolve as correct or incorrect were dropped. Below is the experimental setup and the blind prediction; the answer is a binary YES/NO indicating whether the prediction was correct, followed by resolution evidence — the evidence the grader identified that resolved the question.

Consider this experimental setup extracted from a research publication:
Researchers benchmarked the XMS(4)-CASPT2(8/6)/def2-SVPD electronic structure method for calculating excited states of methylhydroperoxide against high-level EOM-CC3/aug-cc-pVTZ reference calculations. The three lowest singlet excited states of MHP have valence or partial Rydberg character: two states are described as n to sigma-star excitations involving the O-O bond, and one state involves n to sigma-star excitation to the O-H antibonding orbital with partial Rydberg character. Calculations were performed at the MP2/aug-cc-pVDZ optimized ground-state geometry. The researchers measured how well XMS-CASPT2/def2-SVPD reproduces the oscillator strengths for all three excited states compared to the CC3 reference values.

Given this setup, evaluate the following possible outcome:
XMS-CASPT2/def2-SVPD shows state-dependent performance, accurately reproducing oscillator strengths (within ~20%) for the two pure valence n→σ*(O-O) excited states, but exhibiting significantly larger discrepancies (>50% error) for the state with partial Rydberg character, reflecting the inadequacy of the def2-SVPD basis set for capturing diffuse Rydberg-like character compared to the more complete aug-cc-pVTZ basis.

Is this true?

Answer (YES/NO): NO